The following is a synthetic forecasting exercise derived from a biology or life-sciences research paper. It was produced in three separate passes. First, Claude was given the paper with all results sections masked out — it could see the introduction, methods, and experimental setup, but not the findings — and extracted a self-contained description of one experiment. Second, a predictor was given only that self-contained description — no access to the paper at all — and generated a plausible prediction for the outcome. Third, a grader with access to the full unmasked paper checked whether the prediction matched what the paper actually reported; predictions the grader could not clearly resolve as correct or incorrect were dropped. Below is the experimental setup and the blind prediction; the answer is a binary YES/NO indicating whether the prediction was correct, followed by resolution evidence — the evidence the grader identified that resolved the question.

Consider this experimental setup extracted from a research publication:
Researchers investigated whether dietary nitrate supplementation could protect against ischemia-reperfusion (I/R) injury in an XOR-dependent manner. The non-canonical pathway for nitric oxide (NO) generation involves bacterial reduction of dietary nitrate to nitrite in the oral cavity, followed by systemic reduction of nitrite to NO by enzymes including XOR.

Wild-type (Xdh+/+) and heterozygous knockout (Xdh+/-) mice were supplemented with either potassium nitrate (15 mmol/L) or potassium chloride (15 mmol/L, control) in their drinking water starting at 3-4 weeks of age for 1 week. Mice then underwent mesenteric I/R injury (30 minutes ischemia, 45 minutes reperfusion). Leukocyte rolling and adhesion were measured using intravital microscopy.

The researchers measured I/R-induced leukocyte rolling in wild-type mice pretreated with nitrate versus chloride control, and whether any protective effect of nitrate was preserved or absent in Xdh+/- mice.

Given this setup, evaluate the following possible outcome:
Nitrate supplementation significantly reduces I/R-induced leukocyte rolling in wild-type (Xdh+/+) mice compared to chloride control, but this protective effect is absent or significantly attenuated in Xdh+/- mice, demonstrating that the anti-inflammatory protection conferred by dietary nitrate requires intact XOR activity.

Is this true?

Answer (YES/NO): NO